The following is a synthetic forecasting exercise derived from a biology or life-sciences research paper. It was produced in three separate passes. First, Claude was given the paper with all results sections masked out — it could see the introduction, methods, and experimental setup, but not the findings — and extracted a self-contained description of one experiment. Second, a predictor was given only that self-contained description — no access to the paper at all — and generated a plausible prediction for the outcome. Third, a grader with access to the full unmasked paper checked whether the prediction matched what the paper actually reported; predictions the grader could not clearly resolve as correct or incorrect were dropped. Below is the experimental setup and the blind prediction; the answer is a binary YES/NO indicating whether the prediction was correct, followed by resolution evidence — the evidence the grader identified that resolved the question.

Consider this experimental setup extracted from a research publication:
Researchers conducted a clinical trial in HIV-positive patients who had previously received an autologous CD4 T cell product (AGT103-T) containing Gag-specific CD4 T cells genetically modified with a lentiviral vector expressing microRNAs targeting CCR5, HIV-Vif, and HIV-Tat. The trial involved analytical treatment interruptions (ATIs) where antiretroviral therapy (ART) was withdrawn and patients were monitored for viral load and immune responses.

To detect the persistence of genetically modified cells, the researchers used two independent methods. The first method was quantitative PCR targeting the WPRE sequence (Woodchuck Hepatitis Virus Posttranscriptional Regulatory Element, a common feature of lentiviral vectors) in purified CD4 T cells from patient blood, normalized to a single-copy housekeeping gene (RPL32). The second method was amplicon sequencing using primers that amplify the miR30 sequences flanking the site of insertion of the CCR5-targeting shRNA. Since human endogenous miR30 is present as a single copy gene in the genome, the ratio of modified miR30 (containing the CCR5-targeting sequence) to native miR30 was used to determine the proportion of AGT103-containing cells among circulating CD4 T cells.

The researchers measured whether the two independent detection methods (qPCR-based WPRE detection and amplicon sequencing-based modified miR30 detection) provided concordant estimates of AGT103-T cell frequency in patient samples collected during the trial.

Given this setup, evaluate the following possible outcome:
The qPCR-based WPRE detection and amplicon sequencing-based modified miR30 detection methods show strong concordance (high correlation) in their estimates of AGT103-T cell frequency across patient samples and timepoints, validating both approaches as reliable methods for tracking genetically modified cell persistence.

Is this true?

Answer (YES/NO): YES